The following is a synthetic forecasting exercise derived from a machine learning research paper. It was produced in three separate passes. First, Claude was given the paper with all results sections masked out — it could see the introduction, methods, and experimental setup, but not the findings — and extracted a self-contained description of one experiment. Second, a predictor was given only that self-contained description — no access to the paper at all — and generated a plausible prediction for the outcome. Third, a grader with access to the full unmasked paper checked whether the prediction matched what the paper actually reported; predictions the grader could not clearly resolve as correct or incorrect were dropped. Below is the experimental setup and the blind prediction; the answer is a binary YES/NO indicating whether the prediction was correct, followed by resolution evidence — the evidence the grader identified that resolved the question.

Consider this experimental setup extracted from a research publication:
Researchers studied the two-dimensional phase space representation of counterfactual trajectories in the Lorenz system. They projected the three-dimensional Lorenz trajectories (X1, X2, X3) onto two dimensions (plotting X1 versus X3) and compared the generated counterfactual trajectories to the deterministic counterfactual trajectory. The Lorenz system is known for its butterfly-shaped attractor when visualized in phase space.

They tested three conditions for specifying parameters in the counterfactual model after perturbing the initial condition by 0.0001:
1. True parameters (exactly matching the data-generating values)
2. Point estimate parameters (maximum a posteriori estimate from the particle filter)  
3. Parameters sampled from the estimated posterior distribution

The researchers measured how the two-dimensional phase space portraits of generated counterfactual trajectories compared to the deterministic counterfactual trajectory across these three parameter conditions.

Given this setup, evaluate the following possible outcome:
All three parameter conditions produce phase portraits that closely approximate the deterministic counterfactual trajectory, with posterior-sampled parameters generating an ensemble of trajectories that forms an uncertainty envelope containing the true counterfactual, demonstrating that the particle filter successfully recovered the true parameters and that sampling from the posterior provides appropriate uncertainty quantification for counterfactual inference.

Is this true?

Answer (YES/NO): NO